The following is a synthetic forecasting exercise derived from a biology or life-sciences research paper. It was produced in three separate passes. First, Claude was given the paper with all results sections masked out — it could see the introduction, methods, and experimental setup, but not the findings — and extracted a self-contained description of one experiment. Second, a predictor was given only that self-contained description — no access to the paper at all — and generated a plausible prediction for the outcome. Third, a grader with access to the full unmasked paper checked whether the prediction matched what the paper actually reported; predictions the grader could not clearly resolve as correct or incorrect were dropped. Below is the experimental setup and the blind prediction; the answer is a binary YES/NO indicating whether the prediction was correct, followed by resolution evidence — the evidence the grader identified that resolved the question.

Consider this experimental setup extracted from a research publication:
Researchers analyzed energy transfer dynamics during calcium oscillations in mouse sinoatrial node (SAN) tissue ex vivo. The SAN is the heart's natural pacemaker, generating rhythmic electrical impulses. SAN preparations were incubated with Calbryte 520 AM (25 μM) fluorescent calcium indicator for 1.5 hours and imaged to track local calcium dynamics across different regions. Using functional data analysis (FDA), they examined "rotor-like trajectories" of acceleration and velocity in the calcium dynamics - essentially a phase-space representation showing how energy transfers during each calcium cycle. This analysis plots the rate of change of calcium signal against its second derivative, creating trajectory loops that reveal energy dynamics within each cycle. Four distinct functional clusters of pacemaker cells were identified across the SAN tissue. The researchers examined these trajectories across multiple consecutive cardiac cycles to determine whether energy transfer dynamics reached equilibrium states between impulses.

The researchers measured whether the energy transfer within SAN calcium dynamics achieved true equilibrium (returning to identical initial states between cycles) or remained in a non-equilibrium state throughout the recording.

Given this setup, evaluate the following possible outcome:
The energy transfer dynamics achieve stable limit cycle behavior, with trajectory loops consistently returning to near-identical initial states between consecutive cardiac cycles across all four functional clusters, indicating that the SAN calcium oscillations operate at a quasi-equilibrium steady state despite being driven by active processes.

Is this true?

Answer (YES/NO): NO